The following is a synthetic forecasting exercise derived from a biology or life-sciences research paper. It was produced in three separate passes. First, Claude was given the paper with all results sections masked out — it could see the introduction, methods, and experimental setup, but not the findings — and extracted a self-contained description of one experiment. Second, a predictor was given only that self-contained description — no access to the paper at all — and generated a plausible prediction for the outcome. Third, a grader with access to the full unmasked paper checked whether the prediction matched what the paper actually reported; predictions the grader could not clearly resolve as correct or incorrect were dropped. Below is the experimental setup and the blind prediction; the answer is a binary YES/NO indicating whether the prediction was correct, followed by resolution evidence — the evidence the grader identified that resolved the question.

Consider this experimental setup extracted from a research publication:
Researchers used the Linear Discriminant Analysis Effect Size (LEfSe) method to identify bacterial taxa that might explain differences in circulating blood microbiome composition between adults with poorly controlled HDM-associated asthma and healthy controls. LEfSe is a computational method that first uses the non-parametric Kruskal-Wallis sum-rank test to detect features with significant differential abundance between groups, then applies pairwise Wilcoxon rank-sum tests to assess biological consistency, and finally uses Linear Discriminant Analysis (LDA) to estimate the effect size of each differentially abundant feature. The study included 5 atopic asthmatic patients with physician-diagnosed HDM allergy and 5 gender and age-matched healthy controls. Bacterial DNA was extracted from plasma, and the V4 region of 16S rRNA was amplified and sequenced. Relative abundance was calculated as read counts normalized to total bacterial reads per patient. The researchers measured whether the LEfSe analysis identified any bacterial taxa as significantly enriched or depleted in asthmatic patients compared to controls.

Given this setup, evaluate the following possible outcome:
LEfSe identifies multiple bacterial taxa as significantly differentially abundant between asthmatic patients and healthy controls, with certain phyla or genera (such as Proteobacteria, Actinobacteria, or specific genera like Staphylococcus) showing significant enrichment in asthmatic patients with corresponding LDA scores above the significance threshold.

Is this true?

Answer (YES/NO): NO